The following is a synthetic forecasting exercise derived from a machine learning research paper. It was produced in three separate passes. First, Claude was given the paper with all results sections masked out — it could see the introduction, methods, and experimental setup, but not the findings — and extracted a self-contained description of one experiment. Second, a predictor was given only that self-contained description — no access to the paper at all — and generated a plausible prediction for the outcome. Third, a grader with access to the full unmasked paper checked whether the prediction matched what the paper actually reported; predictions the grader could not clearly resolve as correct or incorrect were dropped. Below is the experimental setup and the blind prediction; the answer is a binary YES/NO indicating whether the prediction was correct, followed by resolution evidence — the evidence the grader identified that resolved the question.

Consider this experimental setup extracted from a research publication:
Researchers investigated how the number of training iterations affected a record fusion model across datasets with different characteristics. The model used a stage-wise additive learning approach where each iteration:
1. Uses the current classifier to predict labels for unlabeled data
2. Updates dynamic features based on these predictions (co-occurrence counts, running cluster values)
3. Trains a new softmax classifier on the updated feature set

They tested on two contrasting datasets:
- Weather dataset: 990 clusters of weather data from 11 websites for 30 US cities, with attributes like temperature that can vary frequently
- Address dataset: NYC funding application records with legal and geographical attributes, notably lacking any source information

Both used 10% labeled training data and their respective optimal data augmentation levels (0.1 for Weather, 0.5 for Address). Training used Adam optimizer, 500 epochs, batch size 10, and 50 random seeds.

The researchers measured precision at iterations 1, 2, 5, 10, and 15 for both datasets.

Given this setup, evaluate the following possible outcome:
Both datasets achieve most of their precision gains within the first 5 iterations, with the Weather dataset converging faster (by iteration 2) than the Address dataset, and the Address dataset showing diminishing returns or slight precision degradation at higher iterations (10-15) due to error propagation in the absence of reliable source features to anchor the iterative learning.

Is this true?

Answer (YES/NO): NO